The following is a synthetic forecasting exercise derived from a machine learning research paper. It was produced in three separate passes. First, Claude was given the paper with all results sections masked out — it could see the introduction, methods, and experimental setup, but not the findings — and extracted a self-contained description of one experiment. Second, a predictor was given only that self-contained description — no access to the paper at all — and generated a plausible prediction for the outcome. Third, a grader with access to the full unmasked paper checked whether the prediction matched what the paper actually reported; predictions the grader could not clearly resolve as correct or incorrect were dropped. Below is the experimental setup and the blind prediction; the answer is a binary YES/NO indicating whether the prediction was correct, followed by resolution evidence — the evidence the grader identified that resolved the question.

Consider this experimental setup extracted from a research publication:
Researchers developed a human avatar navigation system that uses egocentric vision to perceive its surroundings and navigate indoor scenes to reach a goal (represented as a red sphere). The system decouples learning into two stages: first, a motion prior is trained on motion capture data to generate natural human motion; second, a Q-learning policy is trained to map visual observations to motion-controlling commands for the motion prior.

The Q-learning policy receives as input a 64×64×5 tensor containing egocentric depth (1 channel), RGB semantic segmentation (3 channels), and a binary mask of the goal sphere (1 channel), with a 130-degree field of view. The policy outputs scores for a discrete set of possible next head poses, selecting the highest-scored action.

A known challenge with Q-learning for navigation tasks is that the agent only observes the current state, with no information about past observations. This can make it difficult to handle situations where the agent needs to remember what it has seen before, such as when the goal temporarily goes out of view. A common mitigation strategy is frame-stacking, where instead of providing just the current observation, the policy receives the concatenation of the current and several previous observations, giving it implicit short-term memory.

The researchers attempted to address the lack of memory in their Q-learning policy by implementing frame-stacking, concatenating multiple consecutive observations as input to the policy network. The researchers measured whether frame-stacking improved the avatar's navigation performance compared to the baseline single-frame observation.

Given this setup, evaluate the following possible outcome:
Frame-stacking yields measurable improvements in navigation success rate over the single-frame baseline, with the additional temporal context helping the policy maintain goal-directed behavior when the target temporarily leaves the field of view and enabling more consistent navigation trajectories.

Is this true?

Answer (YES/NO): NO